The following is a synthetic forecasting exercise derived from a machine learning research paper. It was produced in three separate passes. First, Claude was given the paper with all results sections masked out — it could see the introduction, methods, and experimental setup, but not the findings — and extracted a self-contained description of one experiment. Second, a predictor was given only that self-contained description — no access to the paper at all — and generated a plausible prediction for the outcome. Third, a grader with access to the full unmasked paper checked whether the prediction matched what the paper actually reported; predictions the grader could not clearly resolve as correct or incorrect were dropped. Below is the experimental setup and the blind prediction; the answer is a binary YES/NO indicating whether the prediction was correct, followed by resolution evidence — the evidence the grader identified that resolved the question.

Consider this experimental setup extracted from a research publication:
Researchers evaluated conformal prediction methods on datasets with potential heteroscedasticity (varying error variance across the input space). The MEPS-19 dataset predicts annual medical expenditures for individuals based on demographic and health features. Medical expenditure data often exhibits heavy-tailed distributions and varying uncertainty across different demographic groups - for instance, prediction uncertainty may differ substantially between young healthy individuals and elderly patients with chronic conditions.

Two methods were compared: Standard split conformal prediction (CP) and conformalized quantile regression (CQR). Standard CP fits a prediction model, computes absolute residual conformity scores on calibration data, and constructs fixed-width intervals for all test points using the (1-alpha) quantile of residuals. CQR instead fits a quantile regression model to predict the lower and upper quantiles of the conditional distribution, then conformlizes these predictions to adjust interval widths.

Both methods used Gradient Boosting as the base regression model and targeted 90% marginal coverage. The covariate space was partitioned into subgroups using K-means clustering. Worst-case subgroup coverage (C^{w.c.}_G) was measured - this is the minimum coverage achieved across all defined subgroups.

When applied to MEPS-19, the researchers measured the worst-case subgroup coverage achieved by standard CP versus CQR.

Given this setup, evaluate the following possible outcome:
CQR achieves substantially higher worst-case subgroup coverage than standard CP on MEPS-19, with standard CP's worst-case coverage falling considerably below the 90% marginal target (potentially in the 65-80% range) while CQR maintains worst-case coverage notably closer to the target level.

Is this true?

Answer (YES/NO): NO